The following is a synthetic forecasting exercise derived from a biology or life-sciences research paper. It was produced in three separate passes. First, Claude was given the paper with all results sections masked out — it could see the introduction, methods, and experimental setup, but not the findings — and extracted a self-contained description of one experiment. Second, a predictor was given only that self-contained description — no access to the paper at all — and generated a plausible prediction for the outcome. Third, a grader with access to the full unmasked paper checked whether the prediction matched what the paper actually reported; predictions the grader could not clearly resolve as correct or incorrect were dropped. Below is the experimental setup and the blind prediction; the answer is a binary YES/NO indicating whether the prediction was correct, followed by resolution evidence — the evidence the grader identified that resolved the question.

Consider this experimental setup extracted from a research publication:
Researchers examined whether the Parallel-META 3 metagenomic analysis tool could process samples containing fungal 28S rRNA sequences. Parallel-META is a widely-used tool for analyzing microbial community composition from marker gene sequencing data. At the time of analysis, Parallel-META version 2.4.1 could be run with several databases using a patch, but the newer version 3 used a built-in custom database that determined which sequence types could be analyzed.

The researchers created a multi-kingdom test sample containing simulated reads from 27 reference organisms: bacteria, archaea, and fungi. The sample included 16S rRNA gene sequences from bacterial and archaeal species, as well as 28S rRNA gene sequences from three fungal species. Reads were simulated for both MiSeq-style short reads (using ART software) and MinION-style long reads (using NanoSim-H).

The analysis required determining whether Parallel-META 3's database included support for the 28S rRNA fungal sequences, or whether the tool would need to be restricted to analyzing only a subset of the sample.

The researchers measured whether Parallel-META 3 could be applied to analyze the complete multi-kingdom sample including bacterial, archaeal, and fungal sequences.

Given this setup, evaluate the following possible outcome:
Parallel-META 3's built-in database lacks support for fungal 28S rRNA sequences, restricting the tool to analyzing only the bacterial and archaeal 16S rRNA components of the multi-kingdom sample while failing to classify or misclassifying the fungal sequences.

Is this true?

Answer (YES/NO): YES